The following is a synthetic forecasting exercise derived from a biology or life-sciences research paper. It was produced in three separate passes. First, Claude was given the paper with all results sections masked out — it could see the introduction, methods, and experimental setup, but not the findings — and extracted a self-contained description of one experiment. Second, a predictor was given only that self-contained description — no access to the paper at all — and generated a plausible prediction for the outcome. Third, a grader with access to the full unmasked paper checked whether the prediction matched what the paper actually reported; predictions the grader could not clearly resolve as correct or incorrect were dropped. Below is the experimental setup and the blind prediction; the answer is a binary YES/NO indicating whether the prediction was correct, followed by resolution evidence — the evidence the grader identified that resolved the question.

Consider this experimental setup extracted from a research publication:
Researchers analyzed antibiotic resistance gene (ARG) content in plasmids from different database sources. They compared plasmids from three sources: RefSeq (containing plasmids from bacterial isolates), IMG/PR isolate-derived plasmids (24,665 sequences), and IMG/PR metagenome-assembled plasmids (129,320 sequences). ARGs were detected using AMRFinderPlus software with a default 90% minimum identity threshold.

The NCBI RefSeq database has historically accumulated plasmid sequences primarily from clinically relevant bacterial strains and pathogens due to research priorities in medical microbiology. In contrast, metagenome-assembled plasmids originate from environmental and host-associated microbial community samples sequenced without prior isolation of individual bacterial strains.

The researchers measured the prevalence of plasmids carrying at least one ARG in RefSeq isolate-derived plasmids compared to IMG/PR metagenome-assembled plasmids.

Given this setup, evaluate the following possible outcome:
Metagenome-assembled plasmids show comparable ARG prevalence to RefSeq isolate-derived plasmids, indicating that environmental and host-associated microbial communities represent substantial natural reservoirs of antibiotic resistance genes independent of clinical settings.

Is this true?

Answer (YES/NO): NO